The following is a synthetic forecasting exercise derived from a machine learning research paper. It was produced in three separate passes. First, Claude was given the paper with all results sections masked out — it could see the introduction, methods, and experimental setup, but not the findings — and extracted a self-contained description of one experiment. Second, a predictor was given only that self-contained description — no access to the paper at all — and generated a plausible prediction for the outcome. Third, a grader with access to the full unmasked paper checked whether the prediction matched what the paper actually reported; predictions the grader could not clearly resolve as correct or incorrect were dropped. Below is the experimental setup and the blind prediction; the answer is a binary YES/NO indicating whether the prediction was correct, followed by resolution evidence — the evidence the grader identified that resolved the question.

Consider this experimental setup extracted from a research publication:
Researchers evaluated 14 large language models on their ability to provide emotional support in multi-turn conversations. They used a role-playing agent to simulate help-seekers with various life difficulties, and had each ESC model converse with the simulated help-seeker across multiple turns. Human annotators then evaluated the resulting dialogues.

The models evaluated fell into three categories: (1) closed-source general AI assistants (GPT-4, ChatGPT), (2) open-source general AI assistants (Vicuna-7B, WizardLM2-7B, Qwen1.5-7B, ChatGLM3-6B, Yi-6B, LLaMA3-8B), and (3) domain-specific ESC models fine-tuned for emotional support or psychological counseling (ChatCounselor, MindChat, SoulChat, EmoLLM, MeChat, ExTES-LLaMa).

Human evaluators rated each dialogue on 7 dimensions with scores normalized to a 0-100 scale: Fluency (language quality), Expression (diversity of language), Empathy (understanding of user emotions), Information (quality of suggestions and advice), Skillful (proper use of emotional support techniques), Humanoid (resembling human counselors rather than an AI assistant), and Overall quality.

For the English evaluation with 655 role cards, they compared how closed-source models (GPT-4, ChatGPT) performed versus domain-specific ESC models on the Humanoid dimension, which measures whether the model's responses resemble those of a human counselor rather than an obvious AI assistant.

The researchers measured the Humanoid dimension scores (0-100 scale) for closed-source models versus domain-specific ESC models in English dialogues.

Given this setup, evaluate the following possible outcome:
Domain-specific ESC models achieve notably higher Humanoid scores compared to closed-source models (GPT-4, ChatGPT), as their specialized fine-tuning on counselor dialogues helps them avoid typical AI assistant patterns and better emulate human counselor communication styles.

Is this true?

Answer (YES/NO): YES